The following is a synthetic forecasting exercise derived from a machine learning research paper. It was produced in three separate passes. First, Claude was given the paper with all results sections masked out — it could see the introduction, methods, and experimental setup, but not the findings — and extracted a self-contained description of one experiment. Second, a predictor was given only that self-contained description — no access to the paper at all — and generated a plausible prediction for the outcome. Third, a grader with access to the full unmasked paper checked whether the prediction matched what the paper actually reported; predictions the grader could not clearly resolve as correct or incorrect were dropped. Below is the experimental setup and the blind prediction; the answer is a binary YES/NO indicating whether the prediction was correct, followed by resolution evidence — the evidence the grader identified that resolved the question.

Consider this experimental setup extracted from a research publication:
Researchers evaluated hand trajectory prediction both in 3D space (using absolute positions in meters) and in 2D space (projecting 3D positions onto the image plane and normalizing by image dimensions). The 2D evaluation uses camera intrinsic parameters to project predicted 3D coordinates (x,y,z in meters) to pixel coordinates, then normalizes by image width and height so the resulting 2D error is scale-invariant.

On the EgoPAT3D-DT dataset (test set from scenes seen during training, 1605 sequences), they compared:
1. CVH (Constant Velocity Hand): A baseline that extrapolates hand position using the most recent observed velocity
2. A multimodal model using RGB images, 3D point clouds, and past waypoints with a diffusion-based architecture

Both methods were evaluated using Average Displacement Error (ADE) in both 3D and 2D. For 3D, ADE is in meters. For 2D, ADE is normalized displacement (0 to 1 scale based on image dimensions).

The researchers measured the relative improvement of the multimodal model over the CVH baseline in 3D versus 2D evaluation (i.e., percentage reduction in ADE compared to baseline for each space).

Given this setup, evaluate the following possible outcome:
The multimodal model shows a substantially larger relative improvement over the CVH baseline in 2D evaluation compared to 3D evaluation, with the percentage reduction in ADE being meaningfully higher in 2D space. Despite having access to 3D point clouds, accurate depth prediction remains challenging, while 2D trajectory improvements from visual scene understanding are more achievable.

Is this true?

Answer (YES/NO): NO